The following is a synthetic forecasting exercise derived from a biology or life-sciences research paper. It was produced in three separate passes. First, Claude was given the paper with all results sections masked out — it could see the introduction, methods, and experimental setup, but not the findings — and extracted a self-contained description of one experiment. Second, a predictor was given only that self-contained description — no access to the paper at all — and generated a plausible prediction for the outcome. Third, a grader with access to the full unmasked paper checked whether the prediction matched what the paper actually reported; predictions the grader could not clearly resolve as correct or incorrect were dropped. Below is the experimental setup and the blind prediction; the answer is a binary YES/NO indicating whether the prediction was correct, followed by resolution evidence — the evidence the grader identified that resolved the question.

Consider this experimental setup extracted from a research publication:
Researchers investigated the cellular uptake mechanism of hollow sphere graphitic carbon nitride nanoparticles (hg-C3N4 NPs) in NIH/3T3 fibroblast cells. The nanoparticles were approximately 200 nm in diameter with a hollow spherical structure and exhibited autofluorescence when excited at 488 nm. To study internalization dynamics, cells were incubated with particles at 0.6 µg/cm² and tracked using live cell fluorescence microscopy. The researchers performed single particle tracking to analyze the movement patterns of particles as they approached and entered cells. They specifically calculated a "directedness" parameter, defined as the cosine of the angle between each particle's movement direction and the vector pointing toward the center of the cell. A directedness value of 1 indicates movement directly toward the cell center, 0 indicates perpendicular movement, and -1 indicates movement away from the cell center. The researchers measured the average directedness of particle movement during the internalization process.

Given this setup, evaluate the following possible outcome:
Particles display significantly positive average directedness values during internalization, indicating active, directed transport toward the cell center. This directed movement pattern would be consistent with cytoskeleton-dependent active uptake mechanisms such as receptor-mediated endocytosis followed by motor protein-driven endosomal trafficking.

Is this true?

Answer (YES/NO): YES